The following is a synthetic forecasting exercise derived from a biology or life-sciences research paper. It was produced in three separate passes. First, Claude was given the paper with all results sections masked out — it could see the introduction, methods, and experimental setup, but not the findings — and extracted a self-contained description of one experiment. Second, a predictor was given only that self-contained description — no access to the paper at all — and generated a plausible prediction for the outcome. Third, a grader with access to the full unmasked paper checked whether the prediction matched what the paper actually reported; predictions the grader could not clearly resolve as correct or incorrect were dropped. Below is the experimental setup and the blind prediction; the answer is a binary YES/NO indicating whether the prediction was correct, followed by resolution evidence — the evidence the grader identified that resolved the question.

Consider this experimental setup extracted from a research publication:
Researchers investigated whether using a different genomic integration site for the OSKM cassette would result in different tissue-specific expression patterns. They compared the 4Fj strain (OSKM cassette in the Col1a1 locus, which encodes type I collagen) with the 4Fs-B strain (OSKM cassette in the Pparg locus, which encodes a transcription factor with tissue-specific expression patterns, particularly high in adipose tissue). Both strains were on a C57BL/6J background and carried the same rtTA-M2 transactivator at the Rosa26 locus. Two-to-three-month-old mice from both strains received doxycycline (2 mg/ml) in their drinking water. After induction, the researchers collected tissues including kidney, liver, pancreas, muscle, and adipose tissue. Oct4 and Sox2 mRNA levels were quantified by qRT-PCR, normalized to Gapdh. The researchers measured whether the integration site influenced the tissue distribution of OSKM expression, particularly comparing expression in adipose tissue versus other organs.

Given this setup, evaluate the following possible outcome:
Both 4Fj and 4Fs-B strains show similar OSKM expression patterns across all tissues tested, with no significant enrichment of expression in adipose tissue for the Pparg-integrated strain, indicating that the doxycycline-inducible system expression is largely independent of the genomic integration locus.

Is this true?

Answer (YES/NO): NO